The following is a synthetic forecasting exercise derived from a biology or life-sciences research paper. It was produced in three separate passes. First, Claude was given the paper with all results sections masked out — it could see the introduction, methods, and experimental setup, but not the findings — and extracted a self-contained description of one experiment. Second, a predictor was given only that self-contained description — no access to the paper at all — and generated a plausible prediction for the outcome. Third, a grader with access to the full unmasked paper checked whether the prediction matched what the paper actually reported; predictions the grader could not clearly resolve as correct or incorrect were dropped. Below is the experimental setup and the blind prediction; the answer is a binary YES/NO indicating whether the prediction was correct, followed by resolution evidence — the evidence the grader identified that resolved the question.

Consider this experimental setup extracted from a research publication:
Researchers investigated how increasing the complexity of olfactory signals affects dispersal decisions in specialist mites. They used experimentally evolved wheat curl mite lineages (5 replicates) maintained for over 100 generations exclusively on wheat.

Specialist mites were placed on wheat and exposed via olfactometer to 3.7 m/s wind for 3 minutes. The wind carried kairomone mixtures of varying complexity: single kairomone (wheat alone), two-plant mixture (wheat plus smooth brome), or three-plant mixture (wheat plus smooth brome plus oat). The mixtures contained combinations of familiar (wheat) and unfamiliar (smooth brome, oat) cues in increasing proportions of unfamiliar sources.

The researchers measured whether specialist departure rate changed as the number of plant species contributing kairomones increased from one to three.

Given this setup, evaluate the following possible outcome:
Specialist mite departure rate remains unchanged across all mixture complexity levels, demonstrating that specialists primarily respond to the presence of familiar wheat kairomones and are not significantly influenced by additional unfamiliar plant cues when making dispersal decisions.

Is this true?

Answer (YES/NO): YES